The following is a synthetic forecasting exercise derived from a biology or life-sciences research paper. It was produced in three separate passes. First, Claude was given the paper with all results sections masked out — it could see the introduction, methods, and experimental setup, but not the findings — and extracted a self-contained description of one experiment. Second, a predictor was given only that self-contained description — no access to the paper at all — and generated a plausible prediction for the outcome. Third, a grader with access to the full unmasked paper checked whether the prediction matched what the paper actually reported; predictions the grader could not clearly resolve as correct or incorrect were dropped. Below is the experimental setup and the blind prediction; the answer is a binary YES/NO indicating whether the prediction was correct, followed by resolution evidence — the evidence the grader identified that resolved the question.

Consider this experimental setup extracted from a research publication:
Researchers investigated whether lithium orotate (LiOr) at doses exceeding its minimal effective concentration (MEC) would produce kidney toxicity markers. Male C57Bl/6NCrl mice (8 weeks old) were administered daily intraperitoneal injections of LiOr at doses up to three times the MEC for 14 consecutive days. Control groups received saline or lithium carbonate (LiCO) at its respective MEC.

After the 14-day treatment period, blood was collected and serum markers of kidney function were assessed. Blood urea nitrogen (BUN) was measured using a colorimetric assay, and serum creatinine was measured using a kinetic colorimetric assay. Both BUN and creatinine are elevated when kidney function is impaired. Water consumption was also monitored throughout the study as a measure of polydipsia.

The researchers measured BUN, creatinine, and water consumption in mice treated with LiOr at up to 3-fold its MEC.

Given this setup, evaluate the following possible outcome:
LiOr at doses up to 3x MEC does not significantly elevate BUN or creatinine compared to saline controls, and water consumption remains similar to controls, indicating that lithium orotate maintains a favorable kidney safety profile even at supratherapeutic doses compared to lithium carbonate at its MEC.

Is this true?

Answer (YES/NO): YES